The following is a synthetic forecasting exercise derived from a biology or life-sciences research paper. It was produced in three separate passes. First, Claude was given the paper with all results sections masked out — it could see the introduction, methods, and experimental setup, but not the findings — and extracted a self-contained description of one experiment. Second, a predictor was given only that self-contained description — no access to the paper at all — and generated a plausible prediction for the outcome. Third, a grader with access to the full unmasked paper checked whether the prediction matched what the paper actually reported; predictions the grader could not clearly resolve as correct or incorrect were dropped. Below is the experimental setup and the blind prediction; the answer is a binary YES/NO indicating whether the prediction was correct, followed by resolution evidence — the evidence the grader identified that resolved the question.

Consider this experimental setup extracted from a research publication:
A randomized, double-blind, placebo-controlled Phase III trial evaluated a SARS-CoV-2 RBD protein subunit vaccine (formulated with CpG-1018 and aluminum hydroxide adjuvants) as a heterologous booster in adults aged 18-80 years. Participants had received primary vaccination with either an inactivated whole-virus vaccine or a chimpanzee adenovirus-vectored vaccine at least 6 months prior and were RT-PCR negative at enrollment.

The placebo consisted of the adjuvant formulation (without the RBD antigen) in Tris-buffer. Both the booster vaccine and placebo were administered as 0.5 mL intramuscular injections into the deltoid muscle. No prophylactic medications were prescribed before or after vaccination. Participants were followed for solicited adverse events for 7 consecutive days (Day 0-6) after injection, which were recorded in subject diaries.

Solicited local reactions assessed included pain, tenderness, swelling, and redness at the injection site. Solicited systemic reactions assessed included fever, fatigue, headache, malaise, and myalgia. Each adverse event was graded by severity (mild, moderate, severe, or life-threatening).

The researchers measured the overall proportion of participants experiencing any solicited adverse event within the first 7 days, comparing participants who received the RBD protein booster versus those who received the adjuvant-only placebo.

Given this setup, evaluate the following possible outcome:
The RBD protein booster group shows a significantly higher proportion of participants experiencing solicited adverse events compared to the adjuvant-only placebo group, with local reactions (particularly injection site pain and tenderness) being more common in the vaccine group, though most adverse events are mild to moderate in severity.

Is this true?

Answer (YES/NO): NO